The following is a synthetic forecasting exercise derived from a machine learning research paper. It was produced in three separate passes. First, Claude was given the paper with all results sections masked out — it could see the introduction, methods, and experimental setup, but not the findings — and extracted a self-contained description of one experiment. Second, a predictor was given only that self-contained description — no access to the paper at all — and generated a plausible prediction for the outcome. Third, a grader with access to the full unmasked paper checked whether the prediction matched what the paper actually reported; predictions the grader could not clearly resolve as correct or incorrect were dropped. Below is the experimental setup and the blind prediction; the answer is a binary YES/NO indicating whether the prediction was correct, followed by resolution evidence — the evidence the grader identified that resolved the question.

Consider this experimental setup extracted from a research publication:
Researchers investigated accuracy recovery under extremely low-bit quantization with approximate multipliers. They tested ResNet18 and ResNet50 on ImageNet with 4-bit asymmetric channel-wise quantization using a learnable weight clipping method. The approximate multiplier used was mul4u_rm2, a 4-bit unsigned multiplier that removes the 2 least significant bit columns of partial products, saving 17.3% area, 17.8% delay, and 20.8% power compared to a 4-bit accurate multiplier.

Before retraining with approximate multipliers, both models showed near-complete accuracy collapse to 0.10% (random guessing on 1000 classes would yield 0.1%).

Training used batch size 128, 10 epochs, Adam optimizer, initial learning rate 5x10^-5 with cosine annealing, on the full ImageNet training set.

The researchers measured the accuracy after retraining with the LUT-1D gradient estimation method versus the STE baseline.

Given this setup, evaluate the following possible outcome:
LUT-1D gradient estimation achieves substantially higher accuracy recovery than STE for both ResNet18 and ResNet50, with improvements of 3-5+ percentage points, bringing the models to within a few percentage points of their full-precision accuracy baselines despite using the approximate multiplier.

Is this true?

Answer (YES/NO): NO